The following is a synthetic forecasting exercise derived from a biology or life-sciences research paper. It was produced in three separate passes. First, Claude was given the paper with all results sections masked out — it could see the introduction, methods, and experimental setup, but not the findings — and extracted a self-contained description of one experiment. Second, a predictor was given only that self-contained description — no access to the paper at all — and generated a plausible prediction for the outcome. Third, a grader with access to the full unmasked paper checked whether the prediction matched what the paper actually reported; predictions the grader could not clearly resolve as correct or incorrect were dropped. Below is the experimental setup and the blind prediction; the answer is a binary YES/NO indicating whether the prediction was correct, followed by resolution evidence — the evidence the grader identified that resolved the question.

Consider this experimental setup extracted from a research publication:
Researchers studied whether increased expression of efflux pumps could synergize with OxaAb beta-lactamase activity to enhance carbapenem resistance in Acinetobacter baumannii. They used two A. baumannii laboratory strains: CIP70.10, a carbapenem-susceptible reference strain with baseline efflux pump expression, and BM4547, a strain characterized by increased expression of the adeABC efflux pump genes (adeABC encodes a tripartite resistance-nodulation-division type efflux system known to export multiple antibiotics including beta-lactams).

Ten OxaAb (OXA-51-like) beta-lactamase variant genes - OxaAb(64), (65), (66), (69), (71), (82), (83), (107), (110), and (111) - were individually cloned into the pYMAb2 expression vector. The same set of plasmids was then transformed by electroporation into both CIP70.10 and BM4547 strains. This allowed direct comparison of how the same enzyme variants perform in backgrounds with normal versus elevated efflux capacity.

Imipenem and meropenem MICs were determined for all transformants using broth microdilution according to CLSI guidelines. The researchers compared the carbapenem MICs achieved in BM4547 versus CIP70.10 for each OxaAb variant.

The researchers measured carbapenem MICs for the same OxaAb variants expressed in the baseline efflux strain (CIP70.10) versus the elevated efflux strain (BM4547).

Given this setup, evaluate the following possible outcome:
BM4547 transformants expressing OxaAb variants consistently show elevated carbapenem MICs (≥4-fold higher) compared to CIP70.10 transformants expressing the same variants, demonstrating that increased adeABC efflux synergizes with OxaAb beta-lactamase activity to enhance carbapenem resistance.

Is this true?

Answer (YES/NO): NO